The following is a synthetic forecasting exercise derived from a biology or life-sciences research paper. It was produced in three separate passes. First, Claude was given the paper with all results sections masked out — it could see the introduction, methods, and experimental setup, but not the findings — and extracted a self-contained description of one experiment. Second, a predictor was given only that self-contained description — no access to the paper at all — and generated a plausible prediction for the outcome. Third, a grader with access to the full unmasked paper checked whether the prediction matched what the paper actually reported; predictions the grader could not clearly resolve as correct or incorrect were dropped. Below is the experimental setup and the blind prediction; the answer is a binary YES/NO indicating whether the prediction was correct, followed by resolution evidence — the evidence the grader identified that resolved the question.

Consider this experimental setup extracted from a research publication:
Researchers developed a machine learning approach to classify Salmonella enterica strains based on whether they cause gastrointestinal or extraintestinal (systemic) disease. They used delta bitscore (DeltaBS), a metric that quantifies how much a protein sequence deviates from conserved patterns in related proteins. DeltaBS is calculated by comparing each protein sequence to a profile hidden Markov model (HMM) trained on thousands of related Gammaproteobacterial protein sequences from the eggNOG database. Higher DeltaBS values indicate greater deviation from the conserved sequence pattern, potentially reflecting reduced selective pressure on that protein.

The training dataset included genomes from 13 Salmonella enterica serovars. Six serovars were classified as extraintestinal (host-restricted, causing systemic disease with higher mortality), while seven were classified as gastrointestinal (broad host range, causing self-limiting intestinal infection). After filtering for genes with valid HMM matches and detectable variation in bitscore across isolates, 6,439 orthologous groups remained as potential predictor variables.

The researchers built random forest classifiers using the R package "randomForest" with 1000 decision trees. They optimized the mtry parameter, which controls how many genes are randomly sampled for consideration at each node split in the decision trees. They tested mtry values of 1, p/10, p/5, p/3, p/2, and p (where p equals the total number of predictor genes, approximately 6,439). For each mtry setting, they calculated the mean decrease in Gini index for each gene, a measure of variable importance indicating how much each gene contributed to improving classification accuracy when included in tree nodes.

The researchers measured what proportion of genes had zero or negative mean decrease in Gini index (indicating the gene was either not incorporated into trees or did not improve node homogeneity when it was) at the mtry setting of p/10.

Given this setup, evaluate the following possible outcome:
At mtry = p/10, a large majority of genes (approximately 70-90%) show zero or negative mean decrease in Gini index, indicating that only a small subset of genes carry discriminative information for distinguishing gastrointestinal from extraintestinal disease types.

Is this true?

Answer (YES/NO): NO